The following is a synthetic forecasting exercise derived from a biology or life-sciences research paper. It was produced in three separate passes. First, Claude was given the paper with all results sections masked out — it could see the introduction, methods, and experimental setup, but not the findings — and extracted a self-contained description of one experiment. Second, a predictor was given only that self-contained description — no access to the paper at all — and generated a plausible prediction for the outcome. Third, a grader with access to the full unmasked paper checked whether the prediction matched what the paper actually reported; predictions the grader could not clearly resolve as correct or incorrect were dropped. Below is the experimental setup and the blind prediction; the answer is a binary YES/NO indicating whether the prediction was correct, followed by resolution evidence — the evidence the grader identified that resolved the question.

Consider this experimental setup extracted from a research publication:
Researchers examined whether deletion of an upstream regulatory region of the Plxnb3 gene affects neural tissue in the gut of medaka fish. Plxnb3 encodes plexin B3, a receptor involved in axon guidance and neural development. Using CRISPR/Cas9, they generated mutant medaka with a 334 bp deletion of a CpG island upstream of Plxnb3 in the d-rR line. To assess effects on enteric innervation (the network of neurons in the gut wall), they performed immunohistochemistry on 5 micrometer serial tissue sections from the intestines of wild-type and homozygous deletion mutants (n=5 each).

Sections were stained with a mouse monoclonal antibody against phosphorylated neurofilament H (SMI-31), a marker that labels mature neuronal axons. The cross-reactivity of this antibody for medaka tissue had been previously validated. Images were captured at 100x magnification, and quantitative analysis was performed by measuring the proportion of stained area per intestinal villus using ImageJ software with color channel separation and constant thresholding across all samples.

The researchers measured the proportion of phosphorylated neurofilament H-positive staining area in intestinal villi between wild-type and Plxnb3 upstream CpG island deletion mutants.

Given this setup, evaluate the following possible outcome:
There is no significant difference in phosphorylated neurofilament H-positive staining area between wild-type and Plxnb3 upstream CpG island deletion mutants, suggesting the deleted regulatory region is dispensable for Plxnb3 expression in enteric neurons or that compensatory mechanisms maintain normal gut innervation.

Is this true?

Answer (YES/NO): NO